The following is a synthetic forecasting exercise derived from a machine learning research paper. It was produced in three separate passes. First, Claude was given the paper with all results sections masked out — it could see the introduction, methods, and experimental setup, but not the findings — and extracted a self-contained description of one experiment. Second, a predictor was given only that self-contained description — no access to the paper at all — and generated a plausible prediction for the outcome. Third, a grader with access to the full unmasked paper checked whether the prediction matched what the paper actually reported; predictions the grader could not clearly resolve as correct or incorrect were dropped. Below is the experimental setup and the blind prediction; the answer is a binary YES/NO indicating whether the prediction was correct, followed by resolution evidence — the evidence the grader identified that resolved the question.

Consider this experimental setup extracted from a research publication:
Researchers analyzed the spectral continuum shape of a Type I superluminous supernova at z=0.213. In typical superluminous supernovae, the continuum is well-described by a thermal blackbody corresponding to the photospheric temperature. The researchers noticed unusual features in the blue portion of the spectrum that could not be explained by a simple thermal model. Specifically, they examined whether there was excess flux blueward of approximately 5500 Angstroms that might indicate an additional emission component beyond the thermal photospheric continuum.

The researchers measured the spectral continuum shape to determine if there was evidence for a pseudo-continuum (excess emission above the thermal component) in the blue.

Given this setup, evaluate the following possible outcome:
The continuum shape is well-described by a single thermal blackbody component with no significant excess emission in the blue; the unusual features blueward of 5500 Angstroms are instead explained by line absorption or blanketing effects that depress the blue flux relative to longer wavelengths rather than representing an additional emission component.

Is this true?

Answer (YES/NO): NO